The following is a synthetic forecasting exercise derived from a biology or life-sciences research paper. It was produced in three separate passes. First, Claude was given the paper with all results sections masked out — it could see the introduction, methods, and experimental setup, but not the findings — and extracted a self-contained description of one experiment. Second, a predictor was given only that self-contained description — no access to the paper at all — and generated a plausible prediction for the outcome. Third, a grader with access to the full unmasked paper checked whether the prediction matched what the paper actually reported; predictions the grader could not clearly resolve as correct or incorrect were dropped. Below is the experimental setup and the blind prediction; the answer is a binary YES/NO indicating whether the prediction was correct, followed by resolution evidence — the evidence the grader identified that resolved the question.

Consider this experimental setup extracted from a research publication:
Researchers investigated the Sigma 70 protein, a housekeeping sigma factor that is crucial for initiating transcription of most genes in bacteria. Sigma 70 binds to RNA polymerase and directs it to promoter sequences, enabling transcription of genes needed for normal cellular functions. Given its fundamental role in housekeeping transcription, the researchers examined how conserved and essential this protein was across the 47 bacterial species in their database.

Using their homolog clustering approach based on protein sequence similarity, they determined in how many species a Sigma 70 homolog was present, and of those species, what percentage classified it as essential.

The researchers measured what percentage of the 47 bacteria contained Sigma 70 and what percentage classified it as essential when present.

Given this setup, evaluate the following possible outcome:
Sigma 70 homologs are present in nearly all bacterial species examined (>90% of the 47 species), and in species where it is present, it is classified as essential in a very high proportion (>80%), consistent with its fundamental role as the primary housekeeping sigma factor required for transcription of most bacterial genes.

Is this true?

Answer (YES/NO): NO